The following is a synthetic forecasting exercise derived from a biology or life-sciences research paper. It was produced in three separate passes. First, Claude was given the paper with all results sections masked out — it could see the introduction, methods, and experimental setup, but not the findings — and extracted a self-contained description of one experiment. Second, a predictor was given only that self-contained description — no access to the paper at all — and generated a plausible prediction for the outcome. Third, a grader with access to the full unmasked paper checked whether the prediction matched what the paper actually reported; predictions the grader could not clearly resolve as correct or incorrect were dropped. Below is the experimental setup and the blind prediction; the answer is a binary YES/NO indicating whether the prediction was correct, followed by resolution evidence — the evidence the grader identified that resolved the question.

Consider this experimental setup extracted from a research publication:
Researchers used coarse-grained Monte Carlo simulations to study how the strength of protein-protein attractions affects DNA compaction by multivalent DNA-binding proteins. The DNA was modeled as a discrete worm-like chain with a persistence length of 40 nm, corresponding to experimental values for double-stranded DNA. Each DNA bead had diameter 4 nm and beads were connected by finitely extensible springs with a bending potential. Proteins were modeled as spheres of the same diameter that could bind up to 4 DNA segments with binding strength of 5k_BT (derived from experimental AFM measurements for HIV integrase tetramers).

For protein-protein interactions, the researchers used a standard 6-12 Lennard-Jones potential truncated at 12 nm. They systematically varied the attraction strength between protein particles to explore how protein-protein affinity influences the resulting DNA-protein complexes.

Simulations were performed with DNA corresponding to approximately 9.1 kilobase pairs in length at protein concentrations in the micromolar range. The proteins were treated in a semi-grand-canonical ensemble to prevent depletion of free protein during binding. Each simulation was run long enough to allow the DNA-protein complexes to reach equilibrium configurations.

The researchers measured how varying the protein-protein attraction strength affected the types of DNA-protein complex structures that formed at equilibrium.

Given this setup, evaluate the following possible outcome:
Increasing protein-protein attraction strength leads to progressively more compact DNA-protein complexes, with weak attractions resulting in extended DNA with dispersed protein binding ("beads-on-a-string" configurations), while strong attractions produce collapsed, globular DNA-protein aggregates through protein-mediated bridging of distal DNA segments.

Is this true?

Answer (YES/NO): NO